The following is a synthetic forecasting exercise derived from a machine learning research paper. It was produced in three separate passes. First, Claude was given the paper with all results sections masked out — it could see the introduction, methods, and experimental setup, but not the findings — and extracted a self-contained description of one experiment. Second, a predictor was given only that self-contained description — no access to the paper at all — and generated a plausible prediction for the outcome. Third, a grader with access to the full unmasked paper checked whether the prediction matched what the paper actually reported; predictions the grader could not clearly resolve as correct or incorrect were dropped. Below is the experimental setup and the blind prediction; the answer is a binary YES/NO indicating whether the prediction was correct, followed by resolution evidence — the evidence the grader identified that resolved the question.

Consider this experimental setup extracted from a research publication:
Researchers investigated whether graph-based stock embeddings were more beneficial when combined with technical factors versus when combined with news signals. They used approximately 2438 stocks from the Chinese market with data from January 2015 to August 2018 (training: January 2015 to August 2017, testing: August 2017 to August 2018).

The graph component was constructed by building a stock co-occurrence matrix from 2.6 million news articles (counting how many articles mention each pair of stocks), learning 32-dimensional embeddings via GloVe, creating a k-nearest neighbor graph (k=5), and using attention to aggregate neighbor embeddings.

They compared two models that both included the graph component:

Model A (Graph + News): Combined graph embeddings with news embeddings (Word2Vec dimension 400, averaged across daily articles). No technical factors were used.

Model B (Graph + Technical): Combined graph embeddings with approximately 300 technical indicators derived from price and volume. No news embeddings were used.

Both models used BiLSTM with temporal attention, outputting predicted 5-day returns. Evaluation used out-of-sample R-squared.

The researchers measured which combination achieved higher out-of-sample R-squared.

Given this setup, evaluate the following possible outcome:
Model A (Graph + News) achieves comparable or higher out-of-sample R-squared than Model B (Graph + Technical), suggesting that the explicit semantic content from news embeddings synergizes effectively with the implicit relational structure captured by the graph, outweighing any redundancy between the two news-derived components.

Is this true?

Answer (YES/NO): NO